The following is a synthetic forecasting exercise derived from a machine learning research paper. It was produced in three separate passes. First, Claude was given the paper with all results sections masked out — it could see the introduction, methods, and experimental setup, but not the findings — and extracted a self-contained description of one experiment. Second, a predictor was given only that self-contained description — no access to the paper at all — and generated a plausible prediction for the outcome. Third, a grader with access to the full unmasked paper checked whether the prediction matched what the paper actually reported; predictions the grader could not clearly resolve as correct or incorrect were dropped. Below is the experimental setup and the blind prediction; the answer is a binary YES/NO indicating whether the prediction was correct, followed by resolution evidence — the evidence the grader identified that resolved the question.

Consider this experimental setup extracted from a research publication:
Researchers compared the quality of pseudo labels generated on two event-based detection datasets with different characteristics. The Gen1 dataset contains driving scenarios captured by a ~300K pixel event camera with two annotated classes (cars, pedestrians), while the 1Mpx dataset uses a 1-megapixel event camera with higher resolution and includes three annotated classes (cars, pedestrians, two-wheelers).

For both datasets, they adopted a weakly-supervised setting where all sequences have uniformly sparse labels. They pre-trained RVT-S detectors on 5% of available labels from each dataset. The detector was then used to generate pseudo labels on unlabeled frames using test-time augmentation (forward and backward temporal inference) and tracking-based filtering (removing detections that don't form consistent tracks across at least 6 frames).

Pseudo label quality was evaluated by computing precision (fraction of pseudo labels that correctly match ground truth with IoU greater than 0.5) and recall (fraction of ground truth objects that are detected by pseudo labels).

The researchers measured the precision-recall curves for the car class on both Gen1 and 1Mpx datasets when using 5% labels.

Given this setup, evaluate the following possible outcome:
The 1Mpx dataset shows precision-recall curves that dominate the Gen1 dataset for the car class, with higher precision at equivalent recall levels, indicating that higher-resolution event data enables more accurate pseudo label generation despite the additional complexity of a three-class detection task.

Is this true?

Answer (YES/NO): NO